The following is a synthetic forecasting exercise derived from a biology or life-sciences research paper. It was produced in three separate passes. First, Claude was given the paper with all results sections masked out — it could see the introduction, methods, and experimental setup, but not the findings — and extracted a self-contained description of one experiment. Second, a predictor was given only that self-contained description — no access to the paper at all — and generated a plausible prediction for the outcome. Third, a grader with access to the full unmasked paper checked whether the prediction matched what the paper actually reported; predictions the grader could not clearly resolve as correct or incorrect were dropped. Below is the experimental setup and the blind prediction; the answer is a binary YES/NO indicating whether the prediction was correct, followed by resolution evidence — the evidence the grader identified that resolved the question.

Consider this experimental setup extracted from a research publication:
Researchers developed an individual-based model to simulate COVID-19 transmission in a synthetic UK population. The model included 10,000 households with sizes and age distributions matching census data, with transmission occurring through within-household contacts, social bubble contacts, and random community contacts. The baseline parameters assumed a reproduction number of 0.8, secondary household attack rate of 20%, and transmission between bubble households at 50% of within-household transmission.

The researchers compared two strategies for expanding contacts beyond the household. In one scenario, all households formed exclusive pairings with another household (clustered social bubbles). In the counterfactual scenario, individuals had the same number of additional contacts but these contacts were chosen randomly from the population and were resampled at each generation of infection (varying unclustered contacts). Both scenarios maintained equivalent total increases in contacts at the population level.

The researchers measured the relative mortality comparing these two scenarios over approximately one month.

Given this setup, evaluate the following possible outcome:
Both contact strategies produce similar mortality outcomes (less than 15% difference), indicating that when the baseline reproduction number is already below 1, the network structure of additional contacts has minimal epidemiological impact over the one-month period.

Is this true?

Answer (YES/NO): NO